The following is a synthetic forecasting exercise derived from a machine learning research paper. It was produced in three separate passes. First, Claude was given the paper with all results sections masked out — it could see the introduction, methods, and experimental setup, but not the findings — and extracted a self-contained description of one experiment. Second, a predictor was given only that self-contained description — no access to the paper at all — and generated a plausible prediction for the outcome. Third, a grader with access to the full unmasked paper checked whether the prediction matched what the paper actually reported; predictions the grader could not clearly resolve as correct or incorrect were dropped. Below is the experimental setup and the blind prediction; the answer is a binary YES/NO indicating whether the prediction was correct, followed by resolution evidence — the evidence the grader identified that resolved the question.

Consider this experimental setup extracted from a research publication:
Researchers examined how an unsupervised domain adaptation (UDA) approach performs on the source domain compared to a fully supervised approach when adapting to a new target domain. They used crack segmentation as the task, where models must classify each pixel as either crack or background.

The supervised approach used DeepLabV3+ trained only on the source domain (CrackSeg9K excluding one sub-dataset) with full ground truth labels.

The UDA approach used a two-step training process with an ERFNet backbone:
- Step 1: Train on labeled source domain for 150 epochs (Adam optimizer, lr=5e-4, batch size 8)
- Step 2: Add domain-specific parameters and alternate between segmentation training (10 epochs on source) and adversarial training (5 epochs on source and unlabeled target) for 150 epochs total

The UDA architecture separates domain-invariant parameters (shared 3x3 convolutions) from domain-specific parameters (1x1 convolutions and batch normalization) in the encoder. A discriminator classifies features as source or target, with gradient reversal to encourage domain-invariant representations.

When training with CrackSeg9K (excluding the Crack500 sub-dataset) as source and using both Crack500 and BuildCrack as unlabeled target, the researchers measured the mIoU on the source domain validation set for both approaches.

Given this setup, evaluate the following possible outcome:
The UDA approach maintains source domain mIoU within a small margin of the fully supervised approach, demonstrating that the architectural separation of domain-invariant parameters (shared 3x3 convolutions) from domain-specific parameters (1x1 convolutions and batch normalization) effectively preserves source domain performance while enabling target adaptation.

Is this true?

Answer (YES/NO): YES